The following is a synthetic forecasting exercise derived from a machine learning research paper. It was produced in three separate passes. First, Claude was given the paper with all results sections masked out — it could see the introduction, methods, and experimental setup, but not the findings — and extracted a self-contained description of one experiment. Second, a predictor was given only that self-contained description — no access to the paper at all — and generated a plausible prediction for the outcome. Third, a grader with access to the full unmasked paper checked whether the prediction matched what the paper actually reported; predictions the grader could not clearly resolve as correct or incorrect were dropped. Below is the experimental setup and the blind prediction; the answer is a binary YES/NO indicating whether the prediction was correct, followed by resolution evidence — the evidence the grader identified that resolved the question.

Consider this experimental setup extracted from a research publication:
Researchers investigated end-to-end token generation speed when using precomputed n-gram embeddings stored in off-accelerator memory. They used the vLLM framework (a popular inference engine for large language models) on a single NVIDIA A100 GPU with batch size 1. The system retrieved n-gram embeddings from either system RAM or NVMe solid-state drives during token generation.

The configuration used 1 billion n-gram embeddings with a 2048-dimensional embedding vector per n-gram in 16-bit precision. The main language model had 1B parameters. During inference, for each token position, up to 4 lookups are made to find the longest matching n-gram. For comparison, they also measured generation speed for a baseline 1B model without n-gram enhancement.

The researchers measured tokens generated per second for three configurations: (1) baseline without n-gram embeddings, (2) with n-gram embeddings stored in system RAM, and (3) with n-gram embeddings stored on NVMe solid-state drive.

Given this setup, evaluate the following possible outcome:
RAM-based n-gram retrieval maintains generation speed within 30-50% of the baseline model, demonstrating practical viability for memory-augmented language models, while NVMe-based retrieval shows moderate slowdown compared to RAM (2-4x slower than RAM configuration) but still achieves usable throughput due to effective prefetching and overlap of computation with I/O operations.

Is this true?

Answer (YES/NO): NO